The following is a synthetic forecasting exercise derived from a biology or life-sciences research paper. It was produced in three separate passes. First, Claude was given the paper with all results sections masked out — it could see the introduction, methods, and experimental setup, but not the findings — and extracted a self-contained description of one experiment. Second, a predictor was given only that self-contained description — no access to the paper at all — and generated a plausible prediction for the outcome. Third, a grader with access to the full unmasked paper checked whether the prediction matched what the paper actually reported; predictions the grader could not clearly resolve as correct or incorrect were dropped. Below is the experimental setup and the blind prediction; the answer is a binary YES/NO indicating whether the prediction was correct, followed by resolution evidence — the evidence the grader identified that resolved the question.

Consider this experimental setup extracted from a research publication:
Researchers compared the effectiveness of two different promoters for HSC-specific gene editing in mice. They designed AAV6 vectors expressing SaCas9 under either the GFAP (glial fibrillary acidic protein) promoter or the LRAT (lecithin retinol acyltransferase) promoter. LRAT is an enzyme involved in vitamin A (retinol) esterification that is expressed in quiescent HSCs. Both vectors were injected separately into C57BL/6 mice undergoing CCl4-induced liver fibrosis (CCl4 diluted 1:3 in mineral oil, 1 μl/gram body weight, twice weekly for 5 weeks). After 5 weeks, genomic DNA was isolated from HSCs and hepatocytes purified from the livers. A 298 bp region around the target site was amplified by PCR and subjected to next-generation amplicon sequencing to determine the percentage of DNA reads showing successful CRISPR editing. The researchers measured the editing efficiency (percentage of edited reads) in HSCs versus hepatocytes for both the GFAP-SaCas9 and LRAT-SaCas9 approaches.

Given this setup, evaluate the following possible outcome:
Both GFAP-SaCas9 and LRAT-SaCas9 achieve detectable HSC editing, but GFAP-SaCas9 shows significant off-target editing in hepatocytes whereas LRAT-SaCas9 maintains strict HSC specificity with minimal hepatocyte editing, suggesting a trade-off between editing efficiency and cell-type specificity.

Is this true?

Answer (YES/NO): NO